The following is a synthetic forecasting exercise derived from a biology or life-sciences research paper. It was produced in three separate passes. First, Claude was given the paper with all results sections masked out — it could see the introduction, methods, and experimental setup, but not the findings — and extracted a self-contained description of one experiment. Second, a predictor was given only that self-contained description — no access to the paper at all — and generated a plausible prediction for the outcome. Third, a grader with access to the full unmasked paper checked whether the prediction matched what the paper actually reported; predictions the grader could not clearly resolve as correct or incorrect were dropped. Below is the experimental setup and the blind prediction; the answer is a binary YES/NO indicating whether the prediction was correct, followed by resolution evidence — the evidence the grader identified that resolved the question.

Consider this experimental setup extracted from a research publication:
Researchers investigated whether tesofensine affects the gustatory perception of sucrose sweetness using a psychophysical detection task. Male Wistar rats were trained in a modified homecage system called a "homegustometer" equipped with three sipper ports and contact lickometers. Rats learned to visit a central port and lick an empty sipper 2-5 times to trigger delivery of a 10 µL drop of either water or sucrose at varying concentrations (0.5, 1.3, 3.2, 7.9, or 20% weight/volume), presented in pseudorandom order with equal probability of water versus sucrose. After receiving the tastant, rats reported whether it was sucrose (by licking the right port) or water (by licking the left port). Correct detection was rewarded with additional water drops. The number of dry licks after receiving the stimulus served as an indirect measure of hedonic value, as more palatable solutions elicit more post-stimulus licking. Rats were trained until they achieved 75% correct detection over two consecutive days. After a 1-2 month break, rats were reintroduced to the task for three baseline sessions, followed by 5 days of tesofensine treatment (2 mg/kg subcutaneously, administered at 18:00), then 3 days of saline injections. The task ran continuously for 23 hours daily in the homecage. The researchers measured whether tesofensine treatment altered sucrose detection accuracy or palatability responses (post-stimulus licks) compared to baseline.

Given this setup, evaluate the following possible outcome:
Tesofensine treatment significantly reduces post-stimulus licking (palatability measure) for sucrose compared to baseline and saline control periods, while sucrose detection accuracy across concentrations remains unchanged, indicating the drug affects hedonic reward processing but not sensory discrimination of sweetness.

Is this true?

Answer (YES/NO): NO